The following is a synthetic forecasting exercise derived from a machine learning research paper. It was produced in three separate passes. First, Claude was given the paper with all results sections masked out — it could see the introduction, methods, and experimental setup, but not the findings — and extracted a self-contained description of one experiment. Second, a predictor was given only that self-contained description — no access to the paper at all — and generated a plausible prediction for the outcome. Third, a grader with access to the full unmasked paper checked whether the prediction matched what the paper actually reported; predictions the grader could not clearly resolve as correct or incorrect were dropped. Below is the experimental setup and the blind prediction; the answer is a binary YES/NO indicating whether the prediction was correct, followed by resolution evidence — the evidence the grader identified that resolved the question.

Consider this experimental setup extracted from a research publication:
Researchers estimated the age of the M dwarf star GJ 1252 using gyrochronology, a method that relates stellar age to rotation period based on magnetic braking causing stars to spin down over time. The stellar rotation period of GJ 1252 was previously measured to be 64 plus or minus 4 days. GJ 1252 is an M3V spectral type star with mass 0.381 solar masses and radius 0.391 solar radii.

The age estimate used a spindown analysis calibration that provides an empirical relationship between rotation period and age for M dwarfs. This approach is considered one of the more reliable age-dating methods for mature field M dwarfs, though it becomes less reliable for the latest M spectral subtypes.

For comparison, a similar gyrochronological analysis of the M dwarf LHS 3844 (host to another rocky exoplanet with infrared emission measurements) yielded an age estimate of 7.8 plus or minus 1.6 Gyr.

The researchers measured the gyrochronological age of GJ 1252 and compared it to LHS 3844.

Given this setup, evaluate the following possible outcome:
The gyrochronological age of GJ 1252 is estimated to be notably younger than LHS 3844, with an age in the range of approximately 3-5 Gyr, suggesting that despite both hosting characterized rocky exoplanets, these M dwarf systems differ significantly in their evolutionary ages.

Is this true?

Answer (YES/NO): YES